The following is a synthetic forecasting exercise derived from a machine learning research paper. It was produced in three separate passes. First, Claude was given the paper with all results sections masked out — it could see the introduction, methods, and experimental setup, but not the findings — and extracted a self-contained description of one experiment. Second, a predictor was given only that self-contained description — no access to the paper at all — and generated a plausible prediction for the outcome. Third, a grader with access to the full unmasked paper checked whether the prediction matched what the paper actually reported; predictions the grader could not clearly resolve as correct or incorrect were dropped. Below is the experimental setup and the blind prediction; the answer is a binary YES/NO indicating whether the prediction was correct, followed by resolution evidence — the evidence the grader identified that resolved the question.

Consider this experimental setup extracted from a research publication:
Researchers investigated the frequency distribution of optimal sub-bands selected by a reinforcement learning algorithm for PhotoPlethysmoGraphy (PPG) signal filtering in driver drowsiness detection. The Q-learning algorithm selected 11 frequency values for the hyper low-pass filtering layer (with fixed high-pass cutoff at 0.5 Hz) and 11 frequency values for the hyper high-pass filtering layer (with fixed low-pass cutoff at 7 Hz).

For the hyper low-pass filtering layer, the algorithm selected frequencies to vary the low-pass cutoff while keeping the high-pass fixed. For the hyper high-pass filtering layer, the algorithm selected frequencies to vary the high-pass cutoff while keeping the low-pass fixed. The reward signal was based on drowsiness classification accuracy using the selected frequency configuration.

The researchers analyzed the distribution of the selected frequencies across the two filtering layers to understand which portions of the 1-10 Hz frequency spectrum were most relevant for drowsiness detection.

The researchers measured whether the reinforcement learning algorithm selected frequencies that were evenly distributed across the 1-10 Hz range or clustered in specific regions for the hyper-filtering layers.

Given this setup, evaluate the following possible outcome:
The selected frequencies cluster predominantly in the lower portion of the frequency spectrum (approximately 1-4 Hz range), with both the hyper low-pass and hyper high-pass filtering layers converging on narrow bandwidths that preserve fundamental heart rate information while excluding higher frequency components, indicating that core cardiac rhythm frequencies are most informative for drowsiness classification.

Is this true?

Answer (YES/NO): NO